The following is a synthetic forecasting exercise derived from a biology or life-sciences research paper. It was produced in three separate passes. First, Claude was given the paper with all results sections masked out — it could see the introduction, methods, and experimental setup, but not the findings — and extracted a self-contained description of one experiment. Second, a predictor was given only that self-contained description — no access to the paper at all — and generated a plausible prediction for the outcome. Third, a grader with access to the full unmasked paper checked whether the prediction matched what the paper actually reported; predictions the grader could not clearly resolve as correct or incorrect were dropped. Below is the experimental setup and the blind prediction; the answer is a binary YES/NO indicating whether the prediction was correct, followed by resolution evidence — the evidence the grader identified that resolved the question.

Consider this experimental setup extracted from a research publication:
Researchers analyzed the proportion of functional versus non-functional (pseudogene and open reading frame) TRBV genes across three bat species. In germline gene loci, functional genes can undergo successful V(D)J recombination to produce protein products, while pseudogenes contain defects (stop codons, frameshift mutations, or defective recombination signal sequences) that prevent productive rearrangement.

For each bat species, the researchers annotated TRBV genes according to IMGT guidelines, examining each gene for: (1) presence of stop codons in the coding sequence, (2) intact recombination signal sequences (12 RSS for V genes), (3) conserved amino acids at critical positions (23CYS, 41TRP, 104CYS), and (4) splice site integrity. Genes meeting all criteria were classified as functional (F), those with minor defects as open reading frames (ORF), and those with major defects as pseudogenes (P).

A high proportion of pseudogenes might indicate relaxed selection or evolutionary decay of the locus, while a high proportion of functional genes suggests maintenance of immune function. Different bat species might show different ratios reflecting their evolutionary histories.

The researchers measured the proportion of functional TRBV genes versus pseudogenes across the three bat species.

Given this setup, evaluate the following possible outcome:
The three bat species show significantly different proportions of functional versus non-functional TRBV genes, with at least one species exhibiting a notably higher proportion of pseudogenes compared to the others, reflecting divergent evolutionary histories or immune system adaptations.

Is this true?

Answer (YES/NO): YES